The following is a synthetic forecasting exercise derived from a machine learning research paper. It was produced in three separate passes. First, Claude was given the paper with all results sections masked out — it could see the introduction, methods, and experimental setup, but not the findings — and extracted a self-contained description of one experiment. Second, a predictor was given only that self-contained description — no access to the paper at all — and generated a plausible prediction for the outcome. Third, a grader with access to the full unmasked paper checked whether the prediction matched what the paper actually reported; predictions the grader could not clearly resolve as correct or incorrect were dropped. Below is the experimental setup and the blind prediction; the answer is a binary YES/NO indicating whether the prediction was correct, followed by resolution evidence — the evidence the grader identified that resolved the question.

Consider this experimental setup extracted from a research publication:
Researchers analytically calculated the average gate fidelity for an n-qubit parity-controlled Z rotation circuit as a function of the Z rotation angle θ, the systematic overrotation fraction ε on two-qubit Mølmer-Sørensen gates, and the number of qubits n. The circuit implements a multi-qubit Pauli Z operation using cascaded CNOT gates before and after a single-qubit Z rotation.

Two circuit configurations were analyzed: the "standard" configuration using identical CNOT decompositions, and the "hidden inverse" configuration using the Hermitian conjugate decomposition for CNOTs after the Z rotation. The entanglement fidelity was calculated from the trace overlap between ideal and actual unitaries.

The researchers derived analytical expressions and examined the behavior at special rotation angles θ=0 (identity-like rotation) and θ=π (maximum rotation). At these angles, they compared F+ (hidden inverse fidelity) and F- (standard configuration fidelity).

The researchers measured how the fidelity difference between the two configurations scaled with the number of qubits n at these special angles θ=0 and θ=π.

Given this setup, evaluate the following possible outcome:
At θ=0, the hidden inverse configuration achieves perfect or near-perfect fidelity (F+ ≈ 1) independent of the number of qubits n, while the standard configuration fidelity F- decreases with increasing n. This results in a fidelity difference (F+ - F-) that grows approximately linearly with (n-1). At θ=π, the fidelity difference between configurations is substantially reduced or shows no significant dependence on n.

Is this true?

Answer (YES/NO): NO